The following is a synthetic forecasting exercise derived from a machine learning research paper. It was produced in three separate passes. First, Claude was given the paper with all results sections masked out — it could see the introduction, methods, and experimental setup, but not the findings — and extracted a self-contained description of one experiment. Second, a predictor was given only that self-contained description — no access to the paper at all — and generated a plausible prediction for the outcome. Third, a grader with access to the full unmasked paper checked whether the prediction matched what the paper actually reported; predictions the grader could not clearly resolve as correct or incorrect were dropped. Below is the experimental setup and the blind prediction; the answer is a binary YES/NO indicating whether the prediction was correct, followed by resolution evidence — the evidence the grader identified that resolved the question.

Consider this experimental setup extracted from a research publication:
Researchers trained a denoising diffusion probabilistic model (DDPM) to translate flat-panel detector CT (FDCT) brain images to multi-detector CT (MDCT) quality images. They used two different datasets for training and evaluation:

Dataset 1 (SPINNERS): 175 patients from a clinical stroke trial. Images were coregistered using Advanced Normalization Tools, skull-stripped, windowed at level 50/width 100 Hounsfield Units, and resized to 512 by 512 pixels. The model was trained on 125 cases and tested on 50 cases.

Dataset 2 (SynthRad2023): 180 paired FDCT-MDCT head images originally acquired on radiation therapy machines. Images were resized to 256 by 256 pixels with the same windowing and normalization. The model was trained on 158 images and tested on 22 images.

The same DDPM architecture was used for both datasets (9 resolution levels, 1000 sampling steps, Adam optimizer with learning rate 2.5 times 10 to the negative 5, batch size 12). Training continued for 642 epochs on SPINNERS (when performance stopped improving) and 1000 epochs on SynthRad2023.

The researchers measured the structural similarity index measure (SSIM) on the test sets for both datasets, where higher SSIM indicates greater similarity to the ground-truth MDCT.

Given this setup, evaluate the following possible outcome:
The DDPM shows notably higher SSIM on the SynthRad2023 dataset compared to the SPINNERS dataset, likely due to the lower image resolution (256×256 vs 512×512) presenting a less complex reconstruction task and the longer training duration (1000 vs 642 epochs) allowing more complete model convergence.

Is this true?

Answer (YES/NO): NO